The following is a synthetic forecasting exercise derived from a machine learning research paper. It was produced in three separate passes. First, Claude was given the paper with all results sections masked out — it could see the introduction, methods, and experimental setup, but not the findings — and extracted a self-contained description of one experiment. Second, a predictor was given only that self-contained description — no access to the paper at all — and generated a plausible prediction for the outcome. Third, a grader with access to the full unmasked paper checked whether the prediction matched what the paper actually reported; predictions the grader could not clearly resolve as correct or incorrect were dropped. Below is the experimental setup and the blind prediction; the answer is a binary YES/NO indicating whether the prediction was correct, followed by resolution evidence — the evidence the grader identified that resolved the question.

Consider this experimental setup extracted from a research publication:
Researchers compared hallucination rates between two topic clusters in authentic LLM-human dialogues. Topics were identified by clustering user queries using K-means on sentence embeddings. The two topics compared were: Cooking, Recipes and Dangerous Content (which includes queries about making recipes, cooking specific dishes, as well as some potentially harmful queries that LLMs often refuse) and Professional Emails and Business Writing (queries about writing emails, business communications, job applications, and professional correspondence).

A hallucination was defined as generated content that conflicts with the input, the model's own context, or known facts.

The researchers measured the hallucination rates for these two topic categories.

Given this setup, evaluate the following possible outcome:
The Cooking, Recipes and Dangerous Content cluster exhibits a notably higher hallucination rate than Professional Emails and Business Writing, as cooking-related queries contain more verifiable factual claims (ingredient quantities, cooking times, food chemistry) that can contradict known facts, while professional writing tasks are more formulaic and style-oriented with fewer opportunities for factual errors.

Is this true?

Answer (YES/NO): NO